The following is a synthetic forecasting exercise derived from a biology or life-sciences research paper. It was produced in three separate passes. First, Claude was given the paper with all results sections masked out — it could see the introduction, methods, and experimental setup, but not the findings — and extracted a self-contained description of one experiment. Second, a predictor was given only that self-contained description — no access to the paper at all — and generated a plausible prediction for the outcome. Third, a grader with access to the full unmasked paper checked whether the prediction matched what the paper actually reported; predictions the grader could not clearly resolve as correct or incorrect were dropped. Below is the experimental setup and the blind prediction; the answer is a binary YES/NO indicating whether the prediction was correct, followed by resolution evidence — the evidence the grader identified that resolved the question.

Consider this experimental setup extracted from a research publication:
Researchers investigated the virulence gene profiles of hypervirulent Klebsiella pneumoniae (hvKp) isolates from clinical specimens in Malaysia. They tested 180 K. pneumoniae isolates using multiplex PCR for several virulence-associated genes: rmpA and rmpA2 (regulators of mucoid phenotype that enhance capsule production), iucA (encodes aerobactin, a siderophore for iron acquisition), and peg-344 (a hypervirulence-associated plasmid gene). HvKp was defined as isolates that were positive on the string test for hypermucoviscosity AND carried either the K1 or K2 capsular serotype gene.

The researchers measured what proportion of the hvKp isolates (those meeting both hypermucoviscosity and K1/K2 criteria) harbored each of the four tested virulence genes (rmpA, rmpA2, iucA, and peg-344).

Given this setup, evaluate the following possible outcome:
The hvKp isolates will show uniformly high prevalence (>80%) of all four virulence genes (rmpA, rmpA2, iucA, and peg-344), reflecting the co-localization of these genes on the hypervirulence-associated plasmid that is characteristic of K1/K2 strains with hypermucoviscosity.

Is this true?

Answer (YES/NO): YES